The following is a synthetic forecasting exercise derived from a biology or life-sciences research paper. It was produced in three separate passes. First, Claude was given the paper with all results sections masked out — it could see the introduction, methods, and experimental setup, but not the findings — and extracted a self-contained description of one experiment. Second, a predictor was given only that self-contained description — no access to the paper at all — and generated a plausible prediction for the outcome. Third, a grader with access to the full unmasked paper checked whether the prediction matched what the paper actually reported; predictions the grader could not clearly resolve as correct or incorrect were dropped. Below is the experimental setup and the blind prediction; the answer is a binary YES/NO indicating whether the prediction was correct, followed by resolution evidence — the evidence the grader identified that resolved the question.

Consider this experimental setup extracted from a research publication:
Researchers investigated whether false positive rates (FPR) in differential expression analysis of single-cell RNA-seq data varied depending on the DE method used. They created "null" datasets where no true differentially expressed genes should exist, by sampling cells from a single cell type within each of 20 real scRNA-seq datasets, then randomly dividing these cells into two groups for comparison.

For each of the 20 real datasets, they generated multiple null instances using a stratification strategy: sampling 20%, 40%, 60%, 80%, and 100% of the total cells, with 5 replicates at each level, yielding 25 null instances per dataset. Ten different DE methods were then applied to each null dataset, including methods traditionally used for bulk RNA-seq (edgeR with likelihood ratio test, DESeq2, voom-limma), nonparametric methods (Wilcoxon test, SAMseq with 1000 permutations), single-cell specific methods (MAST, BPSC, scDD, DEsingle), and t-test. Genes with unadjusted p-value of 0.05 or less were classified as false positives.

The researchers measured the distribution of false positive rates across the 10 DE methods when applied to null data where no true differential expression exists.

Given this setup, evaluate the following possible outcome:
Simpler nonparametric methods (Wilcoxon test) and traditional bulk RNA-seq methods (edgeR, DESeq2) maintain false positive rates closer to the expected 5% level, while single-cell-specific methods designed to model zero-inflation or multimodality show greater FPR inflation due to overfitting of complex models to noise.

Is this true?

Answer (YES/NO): NO